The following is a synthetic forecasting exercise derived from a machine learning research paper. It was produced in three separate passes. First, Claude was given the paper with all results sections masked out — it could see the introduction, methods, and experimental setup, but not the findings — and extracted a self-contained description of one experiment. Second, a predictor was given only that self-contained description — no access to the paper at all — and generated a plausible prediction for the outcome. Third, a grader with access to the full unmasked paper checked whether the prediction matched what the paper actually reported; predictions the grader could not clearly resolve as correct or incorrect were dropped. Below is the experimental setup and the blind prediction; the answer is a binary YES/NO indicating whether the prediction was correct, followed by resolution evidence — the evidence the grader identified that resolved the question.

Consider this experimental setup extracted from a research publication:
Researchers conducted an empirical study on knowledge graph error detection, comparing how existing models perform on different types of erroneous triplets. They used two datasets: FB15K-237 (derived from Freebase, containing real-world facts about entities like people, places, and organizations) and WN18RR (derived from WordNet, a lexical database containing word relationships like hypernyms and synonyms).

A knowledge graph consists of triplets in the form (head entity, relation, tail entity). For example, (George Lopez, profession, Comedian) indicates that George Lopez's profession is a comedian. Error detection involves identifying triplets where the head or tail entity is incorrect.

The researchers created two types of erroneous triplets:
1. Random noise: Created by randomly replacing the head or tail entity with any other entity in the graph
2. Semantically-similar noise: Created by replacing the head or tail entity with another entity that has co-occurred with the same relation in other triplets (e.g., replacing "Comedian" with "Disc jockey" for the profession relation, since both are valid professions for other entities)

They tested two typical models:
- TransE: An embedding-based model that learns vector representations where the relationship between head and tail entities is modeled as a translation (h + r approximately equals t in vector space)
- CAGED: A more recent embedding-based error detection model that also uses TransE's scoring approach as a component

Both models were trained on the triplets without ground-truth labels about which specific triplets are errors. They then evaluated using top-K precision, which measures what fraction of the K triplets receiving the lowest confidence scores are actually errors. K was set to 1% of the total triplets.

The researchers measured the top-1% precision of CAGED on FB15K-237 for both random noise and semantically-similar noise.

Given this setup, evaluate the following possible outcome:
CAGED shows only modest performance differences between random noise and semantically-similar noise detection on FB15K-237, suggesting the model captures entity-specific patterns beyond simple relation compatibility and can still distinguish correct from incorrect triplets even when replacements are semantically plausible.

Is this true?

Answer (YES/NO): NO